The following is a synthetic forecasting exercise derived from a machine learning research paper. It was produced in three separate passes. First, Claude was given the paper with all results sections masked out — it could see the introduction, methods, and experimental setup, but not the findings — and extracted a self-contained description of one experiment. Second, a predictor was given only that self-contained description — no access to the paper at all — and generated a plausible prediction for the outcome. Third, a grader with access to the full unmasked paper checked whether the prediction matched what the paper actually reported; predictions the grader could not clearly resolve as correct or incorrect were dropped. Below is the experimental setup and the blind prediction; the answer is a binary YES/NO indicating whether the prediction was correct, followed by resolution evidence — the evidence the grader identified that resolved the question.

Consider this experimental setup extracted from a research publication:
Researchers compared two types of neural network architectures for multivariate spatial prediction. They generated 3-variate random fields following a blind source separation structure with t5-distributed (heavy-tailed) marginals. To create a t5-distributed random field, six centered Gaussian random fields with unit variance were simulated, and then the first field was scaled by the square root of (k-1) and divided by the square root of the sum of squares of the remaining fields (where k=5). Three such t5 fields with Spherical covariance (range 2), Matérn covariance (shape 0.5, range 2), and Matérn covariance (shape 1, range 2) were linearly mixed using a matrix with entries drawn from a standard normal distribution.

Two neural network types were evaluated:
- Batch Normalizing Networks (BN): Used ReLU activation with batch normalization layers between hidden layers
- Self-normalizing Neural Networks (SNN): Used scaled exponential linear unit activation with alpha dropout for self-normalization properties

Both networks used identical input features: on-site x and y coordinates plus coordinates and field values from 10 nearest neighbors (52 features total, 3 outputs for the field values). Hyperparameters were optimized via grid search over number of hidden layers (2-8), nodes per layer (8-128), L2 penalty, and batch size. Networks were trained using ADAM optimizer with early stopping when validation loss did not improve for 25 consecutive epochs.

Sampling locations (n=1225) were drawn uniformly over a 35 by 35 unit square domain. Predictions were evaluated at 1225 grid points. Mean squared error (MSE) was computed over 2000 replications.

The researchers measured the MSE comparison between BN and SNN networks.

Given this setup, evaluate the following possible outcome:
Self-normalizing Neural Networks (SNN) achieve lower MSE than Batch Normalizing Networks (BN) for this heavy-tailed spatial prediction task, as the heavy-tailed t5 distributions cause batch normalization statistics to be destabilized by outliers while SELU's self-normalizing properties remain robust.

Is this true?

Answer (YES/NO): YES